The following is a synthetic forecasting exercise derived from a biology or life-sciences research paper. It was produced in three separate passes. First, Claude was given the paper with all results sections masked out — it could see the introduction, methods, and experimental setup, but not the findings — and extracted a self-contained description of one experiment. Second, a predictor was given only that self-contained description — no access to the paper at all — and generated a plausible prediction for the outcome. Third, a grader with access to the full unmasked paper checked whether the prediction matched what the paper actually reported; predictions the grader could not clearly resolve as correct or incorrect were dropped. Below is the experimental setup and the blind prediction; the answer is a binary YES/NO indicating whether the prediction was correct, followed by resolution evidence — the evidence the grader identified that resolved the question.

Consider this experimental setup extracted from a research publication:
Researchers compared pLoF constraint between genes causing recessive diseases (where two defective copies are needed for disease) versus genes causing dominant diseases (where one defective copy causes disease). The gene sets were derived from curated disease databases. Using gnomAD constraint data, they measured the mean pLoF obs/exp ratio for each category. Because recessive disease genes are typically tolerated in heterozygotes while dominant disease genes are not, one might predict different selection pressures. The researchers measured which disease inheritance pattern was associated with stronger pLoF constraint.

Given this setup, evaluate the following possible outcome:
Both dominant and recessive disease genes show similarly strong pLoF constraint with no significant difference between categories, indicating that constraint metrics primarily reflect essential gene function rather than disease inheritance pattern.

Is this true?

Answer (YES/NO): NO